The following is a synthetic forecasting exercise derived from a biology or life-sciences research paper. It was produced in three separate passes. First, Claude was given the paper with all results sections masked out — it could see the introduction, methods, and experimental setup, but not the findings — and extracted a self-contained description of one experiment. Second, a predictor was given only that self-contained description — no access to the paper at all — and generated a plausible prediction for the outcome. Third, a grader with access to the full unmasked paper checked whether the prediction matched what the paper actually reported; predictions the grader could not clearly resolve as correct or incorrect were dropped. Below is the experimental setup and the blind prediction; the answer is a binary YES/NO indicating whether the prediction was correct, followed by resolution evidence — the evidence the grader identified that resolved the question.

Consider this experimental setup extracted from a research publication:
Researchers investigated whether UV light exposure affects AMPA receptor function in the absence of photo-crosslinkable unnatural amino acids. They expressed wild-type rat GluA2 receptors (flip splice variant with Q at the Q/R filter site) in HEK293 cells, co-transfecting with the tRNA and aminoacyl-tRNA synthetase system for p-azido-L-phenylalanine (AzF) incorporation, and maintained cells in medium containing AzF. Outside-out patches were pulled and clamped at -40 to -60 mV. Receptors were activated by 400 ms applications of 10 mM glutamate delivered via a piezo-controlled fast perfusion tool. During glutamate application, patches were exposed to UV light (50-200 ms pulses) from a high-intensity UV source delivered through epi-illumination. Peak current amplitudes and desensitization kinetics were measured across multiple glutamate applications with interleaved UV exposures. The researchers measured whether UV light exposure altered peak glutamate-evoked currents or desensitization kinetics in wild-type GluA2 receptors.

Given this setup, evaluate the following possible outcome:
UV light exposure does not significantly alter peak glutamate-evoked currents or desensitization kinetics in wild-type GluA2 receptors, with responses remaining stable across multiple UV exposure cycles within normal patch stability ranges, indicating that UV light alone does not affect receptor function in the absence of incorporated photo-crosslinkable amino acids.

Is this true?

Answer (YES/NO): YES